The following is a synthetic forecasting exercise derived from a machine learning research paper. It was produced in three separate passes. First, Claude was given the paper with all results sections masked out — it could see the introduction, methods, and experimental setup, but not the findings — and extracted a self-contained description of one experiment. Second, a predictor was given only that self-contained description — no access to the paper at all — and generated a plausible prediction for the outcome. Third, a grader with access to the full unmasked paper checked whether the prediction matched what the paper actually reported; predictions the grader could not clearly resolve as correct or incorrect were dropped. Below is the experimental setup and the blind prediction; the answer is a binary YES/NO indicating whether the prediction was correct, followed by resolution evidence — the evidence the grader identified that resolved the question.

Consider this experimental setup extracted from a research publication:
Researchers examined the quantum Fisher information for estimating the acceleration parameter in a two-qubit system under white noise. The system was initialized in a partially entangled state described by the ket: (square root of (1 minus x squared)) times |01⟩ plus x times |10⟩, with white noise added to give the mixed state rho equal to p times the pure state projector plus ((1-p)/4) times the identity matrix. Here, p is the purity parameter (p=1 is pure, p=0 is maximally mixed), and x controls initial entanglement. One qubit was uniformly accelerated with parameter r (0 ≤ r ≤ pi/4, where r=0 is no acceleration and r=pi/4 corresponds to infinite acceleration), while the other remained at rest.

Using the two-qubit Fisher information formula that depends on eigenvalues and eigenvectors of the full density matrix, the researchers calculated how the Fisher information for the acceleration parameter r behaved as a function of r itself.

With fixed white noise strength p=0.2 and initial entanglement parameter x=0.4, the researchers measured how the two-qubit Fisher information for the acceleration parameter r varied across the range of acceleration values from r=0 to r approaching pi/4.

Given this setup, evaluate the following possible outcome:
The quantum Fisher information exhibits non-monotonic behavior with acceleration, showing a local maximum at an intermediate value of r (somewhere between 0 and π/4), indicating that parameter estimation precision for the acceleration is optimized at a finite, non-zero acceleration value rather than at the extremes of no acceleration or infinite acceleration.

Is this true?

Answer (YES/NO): NO